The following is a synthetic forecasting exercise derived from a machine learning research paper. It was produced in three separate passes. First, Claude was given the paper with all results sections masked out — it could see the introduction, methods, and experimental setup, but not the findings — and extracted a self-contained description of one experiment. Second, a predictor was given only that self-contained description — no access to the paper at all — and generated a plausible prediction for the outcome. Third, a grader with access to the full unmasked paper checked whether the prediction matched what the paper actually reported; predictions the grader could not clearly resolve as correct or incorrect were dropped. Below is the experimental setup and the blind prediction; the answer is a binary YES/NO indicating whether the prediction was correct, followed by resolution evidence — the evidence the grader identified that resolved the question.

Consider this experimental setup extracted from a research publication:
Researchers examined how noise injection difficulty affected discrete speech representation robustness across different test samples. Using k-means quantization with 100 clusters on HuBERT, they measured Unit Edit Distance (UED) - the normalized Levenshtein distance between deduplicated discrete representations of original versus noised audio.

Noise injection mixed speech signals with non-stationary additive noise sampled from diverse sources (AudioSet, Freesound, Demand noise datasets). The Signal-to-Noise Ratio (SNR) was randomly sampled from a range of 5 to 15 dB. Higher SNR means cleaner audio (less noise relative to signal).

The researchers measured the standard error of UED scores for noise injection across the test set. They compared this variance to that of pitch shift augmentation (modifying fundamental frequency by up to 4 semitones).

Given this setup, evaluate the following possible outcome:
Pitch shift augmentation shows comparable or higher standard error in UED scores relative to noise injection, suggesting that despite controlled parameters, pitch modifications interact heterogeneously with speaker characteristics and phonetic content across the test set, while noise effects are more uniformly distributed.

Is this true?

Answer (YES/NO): YES